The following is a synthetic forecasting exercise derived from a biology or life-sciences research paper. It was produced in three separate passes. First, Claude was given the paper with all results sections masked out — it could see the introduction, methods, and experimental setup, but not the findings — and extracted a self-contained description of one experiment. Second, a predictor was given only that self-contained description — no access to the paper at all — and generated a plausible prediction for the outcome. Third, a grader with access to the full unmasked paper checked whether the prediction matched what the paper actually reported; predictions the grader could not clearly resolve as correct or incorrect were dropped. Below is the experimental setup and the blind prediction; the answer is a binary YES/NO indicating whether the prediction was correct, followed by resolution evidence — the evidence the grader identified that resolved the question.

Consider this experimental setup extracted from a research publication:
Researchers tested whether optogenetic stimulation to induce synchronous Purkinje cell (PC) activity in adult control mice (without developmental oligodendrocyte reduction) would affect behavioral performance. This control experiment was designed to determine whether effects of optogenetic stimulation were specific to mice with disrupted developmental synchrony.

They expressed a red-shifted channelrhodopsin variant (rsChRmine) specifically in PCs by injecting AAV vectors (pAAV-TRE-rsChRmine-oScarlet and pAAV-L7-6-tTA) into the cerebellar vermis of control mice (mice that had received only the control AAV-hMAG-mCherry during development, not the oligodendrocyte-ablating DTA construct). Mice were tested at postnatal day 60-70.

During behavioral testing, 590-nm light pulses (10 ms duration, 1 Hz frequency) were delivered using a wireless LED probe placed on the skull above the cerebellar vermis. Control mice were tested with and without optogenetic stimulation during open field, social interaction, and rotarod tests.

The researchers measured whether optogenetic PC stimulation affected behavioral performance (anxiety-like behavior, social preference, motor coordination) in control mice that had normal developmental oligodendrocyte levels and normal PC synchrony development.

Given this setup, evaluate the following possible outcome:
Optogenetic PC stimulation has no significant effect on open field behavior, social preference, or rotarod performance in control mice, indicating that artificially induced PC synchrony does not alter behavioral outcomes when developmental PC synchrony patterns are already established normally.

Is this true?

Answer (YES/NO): NO